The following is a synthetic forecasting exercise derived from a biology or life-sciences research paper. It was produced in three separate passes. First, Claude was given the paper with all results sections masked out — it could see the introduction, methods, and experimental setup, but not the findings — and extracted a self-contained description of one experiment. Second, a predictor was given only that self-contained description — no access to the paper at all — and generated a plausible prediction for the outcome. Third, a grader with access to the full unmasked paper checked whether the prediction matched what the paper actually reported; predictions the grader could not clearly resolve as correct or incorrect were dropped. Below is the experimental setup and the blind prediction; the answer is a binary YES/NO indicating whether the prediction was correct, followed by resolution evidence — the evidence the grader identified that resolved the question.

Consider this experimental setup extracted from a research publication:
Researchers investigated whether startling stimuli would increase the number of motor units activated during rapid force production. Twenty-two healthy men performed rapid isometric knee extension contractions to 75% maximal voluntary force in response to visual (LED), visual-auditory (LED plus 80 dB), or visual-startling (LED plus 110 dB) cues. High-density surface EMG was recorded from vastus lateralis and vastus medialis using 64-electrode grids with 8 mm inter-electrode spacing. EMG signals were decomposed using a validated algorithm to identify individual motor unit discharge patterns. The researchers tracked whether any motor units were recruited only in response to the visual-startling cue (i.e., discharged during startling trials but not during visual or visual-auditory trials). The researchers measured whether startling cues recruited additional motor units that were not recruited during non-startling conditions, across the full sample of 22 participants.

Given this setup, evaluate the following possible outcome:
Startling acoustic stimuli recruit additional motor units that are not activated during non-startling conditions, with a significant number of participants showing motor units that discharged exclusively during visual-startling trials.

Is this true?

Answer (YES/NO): NO